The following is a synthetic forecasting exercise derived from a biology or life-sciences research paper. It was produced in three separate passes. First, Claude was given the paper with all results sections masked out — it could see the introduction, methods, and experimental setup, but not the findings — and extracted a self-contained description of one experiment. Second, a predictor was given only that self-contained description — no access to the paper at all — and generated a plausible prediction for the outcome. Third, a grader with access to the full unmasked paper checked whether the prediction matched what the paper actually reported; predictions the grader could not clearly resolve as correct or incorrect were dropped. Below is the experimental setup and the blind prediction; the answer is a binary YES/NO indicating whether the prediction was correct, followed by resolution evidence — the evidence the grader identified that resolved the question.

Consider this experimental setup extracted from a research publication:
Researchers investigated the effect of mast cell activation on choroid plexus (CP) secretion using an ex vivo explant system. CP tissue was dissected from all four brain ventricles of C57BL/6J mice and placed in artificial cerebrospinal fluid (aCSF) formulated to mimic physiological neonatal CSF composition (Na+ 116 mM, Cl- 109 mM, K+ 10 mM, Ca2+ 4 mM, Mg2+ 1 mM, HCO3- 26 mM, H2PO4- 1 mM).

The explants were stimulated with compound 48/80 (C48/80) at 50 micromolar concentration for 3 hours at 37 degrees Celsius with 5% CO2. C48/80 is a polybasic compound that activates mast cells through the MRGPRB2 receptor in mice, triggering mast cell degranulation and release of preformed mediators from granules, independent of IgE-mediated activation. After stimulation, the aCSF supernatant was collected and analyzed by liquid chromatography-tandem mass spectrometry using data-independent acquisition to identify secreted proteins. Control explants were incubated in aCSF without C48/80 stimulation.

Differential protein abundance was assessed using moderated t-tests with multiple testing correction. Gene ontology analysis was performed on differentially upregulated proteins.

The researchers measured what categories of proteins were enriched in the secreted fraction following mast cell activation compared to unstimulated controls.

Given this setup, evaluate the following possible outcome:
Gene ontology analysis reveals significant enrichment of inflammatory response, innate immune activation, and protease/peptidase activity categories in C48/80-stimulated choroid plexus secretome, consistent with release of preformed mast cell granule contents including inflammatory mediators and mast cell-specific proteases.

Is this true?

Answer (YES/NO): NO